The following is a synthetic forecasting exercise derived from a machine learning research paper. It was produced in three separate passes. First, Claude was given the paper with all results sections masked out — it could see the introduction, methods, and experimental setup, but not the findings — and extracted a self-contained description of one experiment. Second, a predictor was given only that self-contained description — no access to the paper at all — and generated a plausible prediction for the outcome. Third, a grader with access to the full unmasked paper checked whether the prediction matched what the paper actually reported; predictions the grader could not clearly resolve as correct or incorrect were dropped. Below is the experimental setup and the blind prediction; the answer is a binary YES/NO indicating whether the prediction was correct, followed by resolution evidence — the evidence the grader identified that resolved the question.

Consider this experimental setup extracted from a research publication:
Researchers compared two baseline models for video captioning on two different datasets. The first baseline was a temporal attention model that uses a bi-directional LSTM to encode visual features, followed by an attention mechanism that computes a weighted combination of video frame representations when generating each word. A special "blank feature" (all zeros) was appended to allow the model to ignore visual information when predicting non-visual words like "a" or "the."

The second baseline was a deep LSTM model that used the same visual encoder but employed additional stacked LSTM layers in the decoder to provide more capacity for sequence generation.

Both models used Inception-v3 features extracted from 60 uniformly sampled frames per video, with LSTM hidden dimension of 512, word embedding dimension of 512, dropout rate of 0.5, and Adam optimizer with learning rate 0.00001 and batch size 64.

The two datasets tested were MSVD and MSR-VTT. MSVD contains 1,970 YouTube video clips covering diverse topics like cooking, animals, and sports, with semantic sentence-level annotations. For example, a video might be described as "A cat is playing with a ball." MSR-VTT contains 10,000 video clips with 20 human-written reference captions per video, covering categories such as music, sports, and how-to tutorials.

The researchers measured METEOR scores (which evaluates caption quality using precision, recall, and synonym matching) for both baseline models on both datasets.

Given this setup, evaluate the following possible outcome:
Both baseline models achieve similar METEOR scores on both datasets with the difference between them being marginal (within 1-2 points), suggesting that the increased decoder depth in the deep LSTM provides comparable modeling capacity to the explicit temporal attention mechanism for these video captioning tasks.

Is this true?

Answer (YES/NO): YES